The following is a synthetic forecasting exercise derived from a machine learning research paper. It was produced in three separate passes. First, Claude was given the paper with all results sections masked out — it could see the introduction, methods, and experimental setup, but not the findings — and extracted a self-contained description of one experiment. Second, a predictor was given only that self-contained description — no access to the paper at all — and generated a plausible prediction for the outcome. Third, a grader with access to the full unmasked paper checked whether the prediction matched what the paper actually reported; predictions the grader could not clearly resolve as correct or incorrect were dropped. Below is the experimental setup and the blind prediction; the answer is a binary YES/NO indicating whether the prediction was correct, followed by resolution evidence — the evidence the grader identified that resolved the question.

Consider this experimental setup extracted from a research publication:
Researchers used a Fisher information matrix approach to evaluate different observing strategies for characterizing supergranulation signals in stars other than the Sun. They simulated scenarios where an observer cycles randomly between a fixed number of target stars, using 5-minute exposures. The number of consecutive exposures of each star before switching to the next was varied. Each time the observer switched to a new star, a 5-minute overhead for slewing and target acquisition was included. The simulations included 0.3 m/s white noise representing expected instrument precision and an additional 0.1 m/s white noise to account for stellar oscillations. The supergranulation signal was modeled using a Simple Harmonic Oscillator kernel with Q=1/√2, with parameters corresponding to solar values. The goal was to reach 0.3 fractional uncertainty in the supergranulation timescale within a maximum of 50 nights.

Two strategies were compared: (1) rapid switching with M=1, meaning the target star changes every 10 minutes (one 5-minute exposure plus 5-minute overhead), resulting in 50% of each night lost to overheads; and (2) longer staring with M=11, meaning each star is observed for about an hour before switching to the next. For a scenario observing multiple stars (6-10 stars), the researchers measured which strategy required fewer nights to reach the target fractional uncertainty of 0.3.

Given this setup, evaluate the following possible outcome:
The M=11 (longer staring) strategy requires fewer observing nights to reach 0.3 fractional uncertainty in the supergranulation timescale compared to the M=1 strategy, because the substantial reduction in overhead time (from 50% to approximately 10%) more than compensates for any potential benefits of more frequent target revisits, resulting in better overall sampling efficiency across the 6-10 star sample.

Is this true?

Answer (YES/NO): NO